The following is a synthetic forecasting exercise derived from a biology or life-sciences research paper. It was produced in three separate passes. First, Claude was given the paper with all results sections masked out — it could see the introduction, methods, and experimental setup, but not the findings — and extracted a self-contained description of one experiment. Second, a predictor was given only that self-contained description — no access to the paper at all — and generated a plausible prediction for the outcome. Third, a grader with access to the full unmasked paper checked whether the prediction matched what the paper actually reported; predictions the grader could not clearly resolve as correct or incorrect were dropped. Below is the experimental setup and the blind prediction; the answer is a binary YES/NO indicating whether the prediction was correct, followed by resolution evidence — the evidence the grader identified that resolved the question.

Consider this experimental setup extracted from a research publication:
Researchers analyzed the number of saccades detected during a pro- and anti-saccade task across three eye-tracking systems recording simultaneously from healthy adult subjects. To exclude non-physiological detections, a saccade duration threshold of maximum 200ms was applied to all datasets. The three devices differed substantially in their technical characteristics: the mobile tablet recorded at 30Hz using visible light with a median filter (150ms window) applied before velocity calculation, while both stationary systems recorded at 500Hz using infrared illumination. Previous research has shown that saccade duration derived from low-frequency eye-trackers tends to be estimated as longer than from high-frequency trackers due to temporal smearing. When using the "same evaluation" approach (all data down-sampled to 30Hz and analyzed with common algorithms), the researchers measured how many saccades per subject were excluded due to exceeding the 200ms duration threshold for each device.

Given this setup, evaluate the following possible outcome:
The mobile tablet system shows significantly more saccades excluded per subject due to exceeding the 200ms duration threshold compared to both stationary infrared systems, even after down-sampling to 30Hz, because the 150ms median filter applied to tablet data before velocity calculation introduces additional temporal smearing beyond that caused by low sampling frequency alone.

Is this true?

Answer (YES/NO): YES